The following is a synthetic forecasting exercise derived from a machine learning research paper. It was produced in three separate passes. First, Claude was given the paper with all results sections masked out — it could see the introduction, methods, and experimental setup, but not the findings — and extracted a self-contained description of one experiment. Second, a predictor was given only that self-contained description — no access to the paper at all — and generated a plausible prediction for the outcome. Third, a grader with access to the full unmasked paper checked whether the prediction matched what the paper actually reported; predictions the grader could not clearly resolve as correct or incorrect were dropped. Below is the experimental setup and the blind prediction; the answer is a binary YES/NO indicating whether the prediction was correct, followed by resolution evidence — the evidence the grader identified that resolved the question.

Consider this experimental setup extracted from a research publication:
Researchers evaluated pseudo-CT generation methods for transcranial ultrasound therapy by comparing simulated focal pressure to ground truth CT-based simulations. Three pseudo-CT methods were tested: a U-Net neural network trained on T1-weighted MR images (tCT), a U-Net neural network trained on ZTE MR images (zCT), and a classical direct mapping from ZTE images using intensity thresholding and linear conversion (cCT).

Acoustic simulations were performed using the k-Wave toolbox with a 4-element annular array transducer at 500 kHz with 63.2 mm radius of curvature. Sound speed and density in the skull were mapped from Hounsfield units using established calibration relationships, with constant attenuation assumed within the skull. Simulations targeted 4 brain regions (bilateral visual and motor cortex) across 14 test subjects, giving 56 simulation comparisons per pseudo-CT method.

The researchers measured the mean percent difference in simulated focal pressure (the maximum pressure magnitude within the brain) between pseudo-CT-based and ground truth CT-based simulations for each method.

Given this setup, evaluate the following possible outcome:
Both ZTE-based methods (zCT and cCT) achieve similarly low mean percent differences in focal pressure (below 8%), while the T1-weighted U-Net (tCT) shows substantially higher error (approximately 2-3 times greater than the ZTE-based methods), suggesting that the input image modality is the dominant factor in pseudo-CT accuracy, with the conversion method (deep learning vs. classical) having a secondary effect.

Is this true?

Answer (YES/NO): NO